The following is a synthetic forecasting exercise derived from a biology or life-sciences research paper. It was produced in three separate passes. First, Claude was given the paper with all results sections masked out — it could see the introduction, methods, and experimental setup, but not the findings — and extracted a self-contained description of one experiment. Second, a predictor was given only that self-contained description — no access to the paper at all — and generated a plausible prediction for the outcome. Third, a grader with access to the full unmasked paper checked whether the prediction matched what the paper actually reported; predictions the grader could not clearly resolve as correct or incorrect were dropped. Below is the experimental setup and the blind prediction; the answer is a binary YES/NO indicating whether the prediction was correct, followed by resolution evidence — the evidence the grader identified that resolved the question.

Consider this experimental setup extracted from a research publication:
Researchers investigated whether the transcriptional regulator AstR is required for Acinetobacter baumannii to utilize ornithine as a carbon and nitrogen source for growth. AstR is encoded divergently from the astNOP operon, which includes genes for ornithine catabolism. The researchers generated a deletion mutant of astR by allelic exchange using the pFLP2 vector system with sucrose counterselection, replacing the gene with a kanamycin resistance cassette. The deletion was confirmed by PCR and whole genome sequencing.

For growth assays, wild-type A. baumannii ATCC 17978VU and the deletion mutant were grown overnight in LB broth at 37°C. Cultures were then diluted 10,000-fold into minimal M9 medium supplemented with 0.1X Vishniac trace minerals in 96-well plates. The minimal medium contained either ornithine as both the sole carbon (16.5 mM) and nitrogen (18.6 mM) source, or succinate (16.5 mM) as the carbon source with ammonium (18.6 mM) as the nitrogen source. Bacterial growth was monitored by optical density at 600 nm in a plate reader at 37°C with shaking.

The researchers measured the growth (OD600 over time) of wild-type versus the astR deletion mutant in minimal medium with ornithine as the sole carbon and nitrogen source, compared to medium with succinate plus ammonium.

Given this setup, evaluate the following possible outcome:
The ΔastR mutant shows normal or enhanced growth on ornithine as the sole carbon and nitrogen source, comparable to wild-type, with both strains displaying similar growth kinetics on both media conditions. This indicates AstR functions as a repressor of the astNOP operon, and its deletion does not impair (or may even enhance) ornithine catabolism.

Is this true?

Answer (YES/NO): NO